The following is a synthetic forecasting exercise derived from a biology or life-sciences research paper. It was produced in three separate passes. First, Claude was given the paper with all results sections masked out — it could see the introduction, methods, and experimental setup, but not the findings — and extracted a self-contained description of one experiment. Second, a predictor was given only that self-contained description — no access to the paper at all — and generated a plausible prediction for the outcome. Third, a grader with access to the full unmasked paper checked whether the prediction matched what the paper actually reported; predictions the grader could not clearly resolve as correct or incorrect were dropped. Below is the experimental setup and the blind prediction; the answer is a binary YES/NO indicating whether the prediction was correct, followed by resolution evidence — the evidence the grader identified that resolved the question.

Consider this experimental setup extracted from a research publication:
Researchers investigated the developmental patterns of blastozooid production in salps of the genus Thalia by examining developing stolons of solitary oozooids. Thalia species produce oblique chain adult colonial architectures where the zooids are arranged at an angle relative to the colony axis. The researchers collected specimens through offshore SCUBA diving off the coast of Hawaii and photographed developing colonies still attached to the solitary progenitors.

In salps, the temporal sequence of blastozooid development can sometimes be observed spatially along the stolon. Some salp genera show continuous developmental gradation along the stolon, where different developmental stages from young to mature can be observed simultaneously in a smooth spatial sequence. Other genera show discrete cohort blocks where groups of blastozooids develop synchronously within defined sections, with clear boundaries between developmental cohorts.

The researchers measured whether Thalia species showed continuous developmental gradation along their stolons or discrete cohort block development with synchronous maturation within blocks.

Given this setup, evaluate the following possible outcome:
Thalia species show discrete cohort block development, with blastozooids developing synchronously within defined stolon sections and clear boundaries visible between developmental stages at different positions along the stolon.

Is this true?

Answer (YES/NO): YES